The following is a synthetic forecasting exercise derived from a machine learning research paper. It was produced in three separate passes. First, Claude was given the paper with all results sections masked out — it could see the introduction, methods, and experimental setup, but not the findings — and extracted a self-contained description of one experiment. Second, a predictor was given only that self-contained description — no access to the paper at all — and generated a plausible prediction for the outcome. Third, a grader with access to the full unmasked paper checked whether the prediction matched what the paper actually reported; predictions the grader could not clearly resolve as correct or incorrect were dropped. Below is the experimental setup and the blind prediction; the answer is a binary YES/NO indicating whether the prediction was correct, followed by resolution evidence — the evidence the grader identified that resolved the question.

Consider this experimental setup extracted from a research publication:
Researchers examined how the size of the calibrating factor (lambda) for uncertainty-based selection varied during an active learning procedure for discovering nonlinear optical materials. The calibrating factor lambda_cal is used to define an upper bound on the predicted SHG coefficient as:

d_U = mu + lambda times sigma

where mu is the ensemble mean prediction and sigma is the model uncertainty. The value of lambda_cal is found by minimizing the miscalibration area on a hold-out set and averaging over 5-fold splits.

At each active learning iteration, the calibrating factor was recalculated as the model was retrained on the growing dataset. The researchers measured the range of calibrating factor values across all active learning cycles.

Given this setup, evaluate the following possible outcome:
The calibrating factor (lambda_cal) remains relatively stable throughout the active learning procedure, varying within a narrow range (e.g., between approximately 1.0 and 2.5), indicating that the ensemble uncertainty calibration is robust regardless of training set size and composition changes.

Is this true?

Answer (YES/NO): YES